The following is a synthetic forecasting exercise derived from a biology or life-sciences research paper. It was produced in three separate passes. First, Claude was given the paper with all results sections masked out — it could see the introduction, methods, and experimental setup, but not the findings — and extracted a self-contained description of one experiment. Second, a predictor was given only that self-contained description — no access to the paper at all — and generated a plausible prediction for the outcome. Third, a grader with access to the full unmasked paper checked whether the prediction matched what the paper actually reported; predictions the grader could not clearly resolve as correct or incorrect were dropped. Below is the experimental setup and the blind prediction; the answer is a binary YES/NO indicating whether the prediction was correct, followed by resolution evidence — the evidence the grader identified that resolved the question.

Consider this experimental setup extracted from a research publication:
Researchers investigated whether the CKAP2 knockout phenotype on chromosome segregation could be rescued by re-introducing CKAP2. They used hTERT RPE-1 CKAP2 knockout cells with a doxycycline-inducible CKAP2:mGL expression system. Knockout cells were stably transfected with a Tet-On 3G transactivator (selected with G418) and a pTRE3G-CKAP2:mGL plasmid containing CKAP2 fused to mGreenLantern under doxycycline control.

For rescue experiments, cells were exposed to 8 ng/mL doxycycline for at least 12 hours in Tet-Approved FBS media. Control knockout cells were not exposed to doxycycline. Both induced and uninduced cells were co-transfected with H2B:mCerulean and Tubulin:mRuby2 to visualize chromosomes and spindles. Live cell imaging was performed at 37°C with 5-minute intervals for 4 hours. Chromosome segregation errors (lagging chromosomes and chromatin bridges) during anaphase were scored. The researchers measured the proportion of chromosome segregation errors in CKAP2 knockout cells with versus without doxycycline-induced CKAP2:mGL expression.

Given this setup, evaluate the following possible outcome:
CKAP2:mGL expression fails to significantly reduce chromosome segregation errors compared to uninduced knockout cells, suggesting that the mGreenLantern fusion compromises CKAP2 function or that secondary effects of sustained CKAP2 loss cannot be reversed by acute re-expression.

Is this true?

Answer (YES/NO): NO